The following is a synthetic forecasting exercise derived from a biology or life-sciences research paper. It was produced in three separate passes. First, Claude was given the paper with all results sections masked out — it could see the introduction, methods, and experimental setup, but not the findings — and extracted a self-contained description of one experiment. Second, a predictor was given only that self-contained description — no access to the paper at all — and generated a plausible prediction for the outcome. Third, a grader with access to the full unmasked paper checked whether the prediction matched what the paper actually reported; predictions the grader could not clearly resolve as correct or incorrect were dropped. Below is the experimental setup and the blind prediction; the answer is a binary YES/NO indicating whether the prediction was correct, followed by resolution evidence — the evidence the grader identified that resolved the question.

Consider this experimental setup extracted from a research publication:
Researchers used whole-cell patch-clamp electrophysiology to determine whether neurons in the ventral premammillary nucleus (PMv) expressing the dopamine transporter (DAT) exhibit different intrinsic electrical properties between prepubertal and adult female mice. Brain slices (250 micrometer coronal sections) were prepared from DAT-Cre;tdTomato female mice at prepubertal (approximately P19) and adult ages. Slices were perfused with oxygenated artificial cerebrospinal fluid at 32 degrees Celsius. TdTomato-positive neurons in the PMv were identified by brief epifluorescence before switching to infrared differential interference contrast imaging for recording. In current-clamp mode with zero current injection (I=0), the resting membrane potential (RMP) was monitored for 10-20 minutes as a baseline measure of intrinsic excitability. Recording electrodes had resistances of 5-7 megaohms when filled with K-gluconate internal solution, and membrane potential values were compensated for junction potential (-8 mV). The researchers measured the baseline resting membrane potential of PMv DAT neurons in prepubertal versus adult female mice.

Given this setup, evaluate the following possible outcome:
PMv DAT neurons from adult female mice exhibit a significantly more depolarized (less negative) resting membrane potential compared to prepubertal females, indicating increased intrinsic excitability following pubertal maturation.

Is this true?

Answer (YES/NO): YES